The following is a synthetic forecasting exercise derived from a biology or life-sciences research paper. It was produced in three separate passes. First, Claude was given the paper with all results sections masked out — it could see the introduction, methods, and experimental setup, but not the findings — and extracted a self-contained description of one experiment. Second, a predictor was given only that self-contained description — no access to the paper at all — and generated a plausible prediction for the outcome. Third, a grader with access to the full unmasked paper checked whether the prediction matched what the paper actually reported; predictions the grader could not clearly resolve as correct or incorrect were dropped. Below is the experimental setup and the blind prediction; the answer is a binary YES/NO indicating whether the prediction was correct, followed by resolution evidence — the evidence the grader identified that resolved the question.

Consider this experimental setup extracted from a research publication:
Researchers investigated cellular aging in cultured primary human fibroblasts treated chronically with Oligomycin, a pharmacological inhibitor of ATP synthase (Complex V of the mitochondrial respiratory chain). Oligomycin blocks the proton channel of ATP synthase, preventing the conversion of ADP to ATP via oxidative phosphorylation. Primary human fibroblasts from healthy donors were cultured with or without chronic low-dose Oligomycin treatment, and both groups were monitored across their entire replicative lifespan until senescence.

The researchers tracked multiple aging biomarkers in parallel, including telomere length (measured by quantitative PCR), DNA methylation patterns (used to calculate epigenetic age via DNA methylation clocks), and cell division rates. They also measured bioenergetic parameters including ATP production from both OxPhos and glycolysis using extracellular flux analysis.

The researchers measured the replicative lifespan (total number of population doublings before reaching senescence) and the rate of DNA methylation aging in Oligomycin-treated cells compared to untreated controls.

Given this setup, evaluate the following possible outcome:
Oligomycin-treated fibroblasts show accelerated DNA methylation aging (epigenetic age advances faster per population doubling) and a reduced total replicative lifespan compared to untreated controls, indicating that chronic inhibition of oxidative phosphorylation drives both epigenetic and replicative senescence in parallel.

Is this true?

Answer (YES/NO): YES